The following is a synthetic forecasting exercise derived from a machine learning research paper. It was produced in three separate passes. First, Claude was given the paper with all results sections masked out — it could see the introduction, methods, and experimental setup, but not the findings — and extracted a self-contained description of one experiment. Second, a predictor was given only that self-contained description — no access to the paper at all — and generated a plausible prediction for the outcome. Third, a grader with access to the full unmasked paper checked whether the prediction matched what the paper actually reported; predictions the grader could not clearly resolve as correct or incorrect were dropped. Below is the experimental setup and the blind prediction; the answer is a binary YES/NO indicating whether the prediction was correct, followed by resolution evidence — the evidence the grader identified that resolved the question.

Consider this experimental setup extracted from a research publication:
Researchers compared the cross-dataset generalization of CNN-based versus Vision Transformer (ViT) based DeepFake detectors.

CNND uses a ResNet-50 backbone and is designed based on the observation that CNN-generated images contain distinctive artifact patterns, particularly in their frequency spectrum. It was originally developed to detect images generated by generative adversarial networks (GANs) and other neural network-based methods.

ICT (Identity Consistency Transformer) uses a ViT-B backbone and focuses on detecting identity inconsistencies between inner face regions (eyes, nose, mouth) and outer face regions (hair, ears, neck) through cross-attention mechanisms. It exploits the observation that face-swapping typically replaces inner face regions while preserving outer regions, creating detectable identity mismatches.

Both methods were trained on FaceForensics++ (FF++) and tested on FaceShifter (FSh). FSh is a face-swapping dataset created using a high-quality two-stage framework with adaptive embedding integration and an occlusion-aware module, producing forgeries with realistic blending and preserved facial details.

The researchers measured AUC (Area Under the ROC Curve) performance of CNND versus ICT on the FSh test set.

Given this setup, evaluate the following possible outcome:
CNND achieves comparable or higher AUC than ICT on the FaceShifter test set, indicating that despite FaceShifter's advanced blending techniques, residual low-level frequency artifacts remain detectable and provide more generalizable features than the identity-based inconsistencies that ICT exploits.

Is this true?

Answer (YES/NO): NO